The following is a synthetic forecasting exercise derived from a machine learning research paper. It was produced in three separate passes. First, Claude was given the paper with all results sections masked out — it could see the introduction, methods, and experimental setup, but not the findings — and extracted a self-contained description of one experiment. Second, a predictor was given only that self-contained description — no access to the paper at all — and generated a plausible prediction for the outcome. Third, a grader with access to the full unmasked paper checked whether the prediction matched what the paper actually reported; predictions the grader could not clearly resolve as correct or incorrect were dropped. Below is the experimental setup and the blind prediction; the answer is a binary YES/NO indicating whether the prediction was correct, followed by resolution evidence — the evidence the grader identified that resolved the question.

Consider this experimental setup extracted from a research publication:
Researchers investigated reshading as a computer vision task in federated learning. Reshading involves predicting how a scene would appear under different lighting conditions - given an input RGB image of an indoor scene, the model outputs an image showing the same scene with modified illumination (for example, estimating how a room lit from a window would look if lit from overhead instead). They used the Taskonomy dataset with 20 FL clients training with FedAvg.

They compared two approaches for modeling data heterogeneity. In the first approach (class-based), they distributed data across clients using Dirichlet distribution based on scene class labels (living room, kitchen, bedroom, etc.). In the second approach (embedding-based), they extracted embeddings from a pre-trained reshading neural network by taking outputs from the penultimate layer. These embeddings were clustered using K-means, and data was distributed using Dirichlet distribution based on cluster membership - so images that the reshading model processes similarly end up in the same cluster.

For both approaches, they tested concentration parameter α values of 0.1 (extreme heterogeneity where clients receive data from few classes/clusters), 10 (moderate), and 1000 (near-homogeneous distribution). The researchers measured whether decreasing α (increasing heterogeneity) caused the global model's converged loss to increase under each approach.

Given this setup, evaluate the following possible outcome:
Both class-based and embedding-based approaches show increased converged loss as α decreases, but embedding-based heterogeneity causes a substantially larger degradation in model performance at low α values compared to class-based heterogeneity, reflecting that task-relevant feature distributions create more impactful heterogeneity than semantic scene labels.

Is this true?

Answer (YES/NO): NO